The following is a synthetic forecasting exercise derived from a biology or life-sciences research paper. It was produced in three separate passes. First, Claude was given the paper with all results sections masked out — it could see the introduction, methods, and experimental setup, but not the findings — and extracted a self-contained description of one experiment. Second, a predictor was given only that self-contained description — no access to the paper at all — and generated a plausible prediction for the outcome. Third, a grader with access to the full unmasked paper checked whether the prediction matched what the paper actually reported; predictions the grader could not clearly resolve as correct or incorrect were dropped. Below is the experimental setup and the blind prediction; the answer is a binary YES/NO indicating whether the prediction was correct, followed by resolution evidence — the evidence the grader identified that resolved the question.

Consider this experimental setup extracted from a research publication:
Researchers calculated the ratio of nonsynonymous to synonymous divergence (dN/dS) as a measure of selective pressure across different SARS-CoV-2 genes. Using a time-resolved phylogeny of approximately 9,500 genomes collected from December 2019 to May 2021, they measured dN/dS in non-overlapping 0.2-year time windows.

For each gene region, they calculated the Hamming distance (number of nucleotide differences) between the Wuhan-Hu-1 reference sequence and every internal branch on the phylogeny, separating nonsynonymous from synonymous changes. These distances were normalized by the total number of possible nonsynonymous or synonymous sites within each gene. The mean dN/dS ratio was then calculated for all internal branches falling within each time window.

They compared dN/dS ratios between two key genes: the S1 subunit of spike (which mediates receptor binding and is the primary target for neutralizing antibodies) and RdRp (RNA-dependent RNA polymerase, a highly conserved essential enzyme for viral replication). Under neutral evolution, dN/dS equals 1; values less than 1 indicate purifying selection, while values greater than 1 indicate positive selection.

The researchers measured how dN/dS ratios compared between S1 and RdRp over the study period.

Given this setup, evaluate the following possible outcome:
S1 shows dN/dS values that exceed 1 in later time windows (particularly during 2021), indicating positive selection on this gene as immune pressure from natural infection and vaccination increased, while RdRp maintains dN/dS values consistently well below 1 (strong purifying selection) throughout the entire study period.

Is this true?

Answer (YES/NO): YES